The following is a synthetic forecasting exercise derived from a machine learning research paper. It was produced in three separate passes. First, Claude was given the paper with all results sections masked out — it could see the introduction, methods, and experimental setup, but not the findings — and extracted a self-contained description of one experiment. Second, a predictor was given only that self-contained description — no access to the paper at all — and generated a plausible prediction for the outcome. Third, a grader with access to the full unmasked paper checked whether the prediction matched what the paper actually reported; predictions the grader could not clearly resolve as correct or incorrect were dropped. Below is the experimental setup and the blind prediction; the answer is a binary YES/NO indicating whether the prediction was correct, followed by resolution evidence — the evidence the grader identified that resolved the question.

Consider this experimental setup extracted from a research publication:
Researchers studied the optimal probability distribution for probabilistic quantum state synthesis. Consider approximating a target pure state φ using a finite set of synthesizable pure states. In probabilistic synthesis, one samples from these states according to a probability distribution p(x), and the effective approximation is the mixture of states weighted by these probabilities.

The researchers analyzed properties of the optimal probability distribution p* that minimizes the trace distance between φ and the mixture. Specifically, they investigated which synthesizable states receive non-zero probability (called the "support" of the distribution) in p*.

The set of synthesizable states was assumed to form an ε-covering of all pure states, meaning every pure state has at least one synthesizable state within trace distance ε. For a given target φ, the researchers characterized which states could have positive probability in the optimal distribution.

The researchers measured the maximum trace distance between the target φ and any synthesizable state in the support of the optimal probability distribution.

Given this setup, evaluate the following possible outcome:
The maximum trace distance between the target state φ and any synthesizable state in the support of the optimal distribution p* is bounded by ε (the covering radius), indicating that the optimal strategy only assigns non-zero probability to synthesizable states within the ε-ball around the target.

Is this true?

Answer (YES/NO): NO